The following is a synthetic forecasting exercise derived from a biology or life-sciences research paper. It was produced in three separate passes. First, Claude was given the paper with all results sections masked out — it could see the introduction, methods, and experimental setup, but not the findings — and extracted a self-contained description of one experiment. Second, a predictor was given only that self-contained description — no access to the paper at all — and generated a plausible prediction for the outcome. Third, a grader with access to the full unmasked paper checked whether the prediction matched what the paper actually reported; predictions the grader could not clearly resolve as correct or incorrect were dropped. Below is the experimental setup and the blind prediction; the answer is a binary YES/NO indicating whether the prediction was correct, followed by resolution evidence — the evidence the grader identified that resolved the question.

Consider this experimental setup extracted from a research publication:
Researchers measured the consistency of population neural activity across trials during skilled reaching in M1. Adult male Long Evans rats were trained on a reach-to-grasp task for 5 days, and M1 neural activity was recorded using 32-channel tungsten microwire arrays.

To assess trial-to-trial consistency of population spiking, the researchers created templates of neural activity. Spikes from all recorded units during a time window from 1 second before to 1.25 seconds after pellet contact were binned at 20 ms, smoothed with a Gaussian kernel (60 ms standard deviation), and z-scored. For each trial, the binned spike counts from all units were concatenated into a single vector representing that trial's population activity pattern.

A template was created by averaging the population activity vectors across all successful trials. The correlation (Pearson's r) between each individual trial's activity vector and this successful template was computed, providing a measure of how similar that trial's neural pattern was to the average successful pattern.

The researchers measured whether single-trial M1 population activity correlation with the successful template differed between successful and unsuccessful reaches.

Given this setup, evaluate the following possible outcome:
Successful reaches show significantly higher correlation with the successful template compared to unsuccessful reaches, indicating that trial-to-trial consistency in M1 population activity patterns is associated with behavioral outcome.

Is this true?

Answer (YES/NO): YES